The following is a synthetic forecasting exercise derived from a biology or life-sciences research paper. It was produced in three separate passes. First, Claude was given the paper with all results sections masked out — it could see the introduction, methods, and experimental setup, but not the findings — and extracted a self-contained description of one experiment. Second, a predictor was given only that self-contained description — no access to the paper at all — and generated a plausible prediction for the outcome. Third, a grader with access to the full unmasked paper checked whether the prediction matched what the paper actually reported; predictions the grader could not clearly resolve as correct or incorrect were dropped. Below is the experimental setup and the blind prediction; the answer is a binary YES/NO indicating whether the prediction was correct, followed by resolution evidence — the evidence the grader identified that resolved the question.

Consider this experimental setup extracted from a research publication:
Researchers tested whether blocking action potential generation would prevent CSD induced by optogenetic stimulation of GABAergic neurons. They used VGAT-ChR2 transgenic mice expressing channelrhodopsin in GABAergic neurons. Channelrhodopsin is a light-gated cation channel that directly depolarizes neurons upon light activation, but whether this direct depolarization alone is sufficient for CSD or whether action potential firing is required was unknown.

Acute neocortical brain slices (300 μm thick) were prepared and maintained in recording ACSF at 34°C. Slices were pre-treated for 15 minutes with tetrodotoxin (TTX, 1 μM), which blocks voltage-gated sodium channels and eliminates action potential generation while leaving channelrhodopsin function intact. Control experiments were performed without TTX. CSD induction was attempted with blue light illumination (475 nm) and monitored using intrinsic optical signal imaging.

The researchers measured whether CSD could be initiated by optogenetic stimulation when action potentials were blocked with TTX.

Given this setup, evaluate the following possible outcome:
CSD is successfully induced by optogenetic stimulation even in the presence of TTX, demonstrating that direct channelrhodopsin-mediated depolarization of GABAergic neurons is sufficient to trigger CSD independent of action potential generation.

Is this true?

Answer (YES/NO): NO